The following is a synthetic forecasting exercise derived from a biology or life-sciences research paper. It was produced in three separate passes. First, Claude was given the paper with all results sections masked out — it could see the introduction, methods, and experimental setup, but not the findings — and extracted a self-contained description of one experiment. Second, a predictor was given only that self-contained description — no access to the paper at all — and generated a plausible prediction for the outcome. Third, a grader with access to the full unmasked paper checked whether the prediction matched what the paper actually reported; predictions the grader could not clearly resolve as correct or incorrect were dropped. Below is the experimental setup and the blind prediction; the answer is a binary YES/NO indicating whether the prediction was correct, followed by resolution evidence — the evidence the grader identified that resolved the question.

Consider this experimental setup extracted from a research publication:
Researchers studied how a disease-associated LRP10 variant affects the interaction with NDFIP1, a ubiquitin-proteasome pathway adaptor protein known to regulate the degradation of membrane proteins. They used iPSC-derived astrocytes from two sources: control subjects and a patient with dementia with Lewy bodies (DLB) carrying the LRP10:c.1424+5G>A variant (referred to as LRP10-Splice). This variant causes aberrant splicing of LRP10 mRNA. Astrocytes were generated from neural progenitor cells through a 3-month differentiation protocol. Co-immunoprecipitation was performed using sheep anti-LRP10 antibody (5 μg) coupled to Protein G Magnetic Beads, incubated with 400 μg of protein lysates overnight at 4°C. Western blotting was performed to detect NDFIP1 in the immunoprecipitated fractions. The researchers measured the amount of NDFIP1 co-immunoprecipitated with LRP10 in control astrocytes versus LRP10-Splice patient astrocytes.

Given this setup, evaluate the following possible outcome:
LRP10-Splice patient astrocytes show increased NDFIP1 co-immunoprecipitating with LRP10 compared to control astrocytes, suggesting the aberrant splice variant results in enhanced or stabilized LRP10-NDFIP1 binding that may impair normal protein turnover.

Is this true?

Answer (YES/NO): NO